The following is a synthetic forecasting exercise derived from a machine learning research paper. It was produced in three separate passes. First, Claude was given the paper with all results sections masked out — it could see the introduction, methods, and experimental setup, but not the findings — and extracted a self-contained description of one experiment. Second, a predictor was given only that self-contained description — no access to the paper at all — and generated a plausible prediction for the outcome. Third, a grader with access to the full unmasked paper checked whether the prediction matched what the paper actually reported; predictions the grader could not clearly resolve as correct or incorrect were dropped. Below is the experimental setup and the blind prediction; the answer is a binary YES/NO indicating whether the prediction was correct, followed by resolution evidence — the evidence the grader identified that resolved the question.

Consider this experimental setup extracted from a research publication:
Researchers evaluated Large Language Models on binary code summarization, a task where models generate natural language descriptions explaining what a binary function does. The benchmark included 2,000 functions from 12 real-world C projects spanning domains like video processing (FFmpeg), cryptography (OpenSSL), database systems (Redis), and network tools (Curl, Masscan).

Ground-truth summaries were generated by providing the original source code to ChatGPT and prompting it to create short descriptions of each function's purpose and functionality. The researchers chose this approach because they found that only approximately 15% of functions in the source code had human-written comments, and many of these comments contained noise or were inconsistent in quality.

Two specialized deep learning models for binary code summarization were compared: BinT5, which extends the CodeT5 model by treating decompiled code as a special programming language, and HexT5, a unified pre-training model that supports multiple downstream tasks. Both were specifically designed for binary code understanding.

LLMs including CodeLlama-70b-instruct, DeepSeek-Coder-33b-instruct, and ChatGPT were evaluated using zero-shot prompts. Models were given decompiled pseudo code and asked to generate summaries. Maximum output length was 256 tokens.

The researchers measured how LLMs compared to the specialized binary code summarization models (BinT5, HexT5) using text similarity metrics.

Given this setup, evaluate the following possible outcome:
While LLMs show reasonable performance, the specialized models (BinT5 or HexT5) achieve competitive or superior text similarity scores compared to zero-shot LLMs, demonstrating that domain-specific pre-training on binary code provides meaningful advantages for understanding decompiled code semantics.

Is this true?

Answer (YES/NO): NO